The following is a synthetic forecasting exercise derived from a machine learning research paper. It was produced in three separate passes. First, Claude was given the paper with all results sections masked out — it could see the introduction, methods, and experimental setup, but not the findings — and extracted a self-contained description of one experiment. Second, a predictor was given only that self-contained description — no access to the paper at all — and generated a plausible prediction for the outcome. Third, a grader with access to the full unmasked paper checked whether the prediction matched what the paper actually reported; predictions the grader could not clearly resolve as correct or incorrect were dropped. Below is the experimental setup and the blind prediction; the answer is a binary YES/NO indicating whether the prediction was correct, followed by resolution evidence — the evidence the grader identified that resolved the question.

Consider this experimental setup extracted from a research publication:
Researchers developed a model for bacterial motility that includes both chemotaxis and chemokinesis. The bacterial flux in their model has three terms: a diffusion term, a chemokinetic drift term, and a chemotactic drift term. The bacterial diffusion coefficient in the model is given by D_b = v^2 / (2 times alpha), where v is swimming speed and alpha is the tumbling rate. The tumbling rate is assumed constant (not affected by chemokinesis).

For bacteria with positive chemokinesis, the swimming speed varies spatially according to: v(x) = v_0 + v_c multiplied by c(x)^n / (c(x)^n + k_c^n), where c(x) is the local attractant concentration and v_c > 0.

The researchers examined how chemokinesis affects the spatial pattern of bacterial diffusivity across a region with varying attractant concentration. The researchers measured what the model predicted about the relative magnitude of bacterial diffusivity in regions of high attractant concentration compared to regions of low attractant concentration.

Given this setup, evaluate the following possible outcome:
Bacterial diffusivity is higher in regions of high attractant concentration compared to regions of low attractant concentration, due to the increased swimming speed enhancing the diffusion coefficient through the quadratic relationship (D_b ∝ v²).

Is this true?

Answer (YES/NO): YES